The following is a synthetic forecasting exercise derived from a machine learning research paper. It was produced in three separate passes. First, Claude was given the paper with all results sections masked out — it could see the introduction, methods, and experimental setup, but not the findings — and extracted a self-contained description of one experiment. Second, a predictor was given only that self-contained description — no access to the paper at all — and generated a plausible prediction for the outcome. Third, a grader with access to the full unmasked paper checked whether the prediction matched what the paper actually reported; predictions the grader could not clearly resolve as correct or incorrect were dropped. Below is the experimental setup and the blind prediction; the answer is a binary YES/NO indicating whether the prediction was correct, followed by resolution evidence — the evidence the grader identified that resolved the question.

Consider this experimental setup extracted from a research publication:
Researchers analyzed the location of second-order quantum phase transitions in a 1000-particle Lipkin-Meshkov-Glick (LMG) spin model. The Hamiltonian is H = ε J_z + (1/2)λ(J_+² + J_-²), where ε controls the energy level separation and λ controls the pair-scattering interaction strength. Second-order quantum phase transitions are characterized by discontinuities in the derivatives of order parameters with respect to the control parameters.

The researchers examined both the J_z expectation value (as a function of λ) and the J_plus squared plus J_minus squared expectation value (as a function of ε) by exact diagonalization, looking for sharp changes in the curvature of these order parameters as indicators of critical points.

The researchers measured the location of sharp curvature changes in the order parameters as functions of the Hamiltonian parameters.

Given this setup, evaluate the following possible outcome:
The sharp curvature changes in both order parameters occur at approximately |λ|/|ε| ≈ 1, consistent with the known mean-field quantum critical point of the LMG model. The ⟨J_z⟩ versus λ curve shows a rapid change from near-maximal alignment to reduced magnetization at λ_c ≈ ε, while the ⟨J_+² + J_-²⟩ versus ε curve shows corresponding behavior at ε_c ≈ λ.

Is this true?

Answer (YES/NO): YES